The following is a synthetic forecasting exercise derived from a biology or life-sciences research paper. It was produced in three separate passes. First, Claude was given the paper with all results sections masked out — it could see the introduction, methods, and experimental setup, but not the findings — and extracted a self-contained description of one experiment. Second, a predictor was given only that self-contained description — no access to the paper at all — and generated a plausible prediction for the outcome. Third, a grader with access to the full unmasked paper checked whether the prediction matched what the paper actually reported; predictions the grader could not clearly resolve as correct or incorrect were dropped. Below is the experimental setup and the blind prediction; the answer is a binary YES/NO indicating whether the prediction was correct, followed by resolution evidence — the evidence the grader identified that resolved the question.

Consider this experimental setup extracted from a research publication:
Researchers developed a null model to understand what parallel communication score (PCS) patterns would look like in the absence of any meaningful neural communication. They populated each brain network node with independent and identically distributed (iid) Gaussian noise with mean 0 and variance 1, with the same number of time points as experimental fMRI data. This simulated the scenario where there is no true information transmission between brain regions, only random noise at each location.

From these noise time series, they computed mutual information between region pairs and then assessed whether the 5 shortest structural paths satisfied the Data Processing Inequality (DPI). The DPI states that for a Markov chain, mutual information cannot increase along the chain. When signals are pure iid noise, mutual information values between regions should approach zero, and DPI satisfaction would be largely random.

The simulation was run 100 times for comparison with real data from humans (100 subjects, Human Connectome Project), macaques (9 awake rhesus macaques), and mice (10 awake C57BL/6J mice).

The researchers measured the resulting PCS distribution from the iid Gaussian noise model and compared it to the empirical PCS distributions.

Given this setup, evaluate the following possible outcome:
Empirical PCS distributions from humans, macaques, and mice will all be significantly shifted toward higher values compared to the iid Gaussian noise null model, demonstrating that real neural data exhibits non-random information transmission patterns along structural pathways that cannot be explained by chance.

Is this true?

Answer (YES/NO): YES